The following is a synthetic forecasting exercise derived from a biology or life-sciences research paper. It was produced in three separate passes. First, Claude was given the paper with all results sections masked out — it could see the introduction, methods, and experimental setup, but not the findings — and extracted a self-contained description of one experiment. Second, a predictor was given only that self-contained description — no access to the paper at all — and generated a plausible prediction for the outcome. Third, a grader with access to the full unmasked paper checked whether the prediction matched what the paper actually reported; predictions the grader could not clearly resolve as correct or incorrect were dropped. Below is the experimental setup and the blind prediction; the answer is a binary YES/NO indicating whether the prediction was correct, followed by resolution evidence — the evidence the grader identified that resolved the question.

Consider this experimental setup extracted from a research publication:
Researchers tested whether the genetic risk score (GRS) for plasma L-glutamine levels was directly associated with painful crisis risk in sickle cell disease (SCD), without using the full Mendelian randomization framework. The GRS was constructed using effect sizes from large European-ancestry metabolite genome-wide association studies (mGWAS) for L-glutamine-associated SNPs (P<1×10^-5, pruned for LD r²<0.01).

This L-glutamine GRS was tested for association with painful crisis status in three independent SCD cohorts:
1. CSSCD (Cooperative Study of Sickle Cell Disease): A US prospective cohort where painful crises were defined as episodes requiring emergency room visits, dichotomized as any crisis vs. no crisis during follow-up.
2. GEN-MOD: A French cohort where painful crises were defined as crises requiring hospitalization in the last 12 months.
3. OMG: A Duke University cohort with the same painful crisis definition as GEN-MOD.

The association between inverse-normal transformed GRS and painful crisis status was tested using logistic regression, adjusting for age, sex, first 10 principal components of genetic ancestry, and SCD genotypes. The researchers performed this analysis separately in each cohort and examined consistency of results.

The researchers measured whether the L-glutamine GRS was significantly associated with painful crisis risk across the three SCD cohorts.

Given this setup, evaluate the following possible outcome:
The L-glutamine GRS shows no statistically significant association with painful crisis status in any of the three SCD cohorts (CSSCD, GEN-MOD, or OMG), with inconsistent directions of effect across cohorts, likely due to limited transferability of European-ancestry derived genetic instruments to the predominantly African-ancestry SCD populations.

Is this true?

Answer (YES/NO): NO